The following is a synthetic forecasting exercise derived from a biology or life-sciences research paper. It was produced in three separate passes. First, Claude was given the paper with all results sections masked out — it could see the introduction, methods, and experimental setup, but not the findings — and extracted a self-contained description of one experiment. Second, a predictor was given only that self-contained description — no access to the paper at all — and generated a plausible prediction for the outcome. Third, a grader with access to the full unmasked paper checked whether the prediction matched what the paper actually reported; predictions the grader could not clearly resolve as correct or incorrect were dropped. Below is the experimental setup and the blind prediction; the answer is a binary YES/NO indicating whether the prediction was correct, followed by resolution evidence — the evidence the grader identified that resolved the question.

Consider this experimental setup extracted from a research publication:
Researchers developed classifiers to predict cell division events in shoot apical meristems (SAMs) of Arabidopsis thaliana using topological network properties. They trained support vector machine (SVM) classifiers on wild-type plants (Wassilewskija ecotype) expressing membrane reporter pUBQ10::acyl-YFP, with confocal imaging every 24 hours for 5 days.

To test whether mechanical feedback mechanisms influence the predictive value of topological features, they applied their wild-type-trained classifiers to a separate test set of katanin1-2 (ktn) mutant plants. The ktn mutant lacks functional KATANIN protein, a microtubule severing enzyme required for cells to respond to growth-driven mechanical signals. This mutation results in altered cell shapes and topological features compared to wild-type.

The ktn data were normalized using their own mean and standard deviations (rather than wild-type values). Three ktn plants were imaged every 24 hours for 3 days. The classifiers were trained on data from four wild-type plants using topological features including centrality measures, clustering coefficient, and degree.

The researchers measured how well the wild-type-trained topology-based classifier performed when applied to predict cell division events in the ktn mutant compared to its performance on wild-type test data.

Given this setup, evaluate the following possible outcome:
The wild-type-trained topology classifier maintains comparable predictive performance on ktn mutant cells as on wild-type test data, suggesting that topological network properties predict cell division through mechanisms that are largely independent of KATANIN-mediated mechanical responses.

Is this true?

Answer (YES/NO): NO